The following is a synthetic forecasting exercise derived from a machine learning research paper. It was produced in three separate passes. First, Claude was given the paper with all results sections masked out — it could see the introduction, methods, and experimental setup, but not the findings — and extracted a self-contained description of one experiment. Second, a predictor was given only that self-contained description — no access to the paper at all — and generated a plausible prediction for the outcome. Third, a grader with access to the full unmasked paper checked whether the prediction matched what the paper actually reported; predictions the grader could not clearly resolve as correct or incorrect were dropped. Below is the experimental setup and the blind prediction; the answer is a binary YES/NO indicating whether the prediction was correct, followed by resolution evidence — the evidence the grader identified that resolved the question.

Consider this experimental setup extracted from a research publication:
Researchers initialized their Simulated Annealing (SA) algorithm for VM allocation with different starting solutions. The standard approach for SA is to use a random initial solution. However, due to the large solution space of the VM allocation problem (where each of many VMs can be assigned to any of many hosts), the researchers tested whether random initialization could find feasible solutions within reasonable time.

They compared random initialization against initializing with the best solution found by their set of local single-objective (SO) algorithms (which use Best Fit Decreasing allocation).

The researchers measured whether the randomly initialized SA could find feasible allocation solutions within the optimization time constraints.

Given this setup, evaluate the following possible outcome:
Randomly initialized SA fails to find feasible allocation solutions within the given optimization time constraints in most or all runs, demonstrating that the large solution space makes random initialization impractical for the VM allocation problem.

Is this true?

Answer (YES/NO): YES